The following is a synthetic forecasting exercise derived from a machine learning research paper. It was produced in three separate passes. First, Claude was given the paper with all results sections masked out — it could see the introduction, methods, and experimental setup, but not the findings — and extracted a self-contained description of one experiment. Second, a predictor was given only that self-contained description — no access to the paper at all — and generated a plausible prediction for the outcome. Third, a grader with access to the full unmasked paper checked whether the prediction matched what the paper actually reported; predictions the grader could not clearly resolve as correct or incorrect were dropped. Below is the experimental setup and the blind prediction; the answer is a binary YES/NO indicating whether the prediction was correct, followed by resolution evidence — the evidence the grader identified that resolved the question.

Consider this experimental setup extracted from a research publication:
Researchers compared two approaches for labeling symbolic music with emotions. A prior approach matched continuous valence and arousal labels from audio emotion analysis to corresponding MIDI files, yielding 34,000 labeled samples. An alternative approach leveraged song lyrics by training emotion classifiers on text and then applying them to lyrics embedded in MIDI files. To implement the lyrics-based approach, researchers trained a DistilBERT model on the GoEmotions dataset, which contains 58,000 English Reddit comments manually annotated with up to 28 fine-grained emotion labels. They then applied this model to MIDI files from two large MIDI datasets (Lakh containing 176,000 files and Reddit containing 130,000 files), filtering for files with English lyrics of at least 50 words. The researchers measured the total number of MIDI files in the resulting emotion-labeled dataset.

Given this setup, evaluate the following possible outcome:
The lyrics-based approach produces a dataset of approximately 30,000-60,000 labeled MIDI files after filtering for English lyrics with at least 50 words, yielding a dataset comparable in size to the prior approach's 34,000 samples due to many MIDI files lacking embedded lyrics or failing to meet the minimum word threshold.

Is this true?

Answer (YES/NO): NO